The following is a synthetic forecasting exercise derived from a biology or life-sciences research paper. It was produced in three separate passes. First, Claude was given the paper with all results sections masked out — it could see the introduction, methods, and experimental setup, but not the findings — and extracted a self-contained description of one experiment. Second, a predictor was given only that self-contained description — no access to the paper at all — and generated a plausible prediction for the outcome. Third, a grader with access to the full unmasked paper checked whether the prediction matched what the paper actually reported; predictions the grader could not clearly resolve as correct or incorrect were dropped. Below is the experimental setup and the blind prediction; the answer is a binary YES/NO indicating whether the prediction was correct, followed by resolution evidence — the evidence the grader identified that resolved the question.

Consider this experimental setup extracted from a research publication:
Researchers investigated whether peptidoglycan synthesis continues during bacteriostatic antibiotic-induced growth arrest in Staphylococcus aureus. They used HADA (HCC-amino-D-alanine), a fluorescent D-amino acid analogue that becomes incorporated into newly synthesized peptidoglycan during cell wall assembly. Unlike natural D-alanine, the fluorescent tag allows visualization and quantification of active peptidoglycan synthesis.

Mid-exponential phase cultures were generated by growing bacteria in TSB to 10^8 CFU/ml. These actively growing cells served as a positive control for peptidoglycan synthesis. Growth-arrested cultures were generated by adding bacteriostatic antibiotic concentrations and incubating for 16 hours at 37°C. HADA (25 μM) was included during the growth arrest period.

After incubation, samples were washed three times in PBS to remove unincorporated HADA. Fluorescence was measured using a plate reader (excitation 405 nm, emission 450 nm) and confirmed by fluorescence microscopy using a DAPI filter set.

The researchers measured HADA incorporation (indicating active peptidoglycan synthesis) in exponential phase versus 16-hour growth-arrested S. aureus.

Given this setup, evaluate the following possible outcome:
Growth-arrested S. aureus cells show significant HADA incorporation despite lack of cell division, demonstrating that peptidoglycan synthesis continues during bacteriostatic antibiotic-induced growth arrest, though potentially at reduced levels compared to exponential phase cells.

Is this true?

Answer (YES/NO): NO